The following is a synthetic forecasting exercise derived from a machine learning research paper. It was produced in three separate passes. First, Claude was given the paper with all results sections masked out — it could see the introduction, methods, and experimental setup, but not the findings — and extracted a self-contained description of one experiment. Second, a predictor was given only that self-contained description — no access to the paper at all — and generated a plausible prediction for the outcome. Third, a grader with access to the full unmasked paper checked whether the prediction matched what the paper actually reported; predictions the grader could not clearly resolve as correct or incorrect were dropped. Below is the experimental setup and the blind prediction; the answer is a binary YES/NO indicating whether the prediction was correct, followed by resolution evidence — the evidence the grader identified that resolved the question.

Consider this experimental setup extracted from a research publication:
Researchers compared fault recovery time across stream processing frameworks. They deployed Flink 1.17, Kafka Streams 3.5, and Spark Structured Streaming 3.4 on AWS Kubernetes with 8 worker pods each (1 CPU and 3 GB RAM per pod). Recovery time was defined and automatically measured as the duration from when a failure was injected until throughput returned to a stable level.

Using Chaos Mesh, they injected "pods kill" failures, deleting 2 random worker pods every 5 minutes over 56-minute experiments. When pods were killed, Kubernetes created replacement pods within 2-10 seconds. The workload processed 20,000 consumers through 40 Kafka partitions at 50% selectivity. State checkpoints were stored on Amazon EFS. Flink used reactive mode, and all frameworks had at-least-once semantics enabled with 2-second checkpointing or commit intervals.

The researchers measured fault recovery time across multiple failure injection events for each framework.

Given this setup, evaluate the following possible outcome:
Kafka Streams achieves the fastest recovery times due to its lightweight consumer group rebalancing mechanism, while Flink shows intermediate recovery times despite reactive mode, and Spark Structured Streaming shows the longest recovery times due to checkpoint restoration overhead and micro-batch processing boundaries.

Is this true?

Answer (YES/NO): NO